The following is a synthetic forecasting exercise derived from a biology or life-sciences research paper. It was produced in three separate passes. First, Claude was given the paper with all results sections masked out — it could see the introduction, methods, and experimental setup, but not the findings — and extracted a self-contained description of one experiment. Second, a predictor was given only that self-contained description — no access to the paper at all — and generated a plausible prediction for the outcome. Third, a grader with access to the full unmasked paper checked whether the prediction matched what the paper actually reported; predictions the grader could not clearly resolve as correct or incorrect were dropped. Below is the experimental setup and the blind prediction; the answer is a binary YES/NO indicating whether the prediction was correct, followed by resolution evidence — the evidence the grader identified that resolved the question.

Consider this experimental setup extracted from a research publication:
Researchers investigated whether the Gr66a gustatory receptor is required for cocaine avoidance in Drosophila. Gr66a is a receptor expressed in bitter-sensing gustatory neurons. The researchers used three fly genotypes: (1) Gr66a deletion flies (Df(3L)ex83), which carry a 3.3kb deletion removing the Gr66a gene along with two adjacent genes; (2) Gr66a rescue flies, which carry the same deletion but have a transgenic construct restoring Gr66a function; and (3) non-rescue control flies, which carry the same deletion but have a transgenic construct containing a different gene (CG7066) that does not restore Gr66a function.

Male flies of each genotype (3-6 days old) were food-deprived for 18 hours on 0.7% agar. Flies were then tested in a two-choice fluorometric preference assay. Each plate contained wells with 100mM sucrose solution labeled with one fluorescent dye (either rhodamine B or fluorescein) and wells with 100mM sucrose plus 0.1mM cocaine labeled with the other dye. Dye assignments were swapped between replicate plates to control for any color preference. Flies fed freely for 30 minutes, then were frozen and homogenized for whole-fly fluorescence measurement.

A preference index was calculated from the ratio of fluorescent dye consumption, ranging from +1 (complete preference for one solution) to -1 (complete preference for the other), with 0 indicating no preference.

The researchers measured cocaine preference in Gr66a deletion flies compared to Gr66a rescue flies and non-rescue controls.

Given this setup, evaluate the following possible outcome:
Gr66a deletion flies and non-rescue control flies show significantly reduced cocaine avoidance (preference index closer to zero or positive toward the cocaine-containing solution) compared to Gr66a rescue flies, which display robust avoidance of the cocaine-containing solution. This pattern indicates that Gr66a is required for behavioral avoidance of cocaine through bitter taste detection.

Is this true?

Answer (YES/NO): YES